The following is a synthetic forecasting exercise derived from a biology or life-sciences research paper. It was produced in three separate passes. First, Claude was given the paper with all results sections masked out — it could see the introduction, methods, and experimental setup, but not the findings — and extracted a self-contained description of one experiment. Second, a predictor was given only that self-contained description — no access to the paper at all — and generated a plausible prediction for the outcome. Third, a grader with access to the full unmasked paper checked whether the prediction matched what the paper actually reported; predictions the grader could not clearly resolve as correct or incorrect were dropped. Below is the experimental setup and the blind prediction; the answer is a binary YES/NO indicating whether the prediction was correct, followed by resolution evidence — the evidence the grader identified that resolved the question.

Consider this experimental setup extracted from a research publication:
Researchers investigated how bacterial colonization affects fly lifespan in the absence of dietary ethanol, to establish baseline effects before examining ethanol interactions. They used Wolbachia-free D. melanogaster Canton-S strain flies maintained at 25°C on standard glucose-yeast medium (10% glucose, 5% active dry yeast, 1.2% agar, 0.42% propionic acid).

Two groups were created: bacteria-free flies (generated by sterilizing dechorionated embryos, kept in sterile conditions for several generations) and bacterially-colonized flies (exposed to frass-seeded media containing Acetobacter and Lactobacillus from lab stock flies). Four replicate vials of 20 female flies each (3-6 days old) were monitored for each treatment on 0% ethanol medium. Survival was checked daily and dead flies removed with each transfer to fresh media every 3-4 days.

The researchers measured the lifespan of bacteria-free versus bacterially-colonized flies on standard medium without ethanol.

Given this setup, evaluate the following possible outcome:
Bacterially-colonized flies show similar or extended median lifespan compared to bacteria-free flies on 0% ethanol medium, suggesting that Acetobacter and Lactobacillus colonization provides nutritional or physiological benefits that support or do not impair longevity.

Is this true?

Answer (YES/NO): NO